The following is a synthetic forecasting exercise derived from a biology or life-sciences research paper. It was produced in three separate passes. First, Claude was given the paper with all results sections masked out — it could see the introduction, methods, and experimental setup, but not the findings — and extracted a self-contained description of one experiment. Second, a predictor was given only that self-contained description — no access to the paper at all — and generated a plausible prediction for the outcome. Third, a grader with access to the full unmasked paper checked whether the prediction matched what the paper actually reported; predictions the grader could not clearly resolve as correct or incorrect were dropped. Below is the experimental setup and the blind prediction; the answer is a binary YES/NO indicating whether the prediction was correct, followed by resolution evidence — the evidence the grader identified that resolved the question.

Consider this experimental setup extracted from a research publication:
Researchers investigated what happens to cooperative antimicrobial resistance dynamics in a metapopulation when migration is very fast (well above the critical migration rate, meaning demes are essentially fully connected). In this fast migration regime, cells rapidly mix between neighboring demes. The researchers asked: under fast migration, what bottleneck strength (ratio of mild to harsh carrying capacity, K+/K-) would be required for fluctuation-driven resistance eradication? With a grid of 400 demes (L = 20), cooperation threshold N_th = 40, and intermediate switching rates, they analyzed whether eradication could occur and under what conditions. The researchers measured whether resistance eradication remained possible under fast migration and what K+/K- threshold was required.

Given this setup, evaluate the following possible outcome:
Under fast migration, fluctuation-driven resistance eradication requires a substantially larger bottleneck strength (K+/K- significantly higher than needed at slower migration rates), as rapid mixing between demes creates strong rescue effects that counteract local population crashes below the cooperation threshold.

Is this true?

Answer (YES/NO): YES